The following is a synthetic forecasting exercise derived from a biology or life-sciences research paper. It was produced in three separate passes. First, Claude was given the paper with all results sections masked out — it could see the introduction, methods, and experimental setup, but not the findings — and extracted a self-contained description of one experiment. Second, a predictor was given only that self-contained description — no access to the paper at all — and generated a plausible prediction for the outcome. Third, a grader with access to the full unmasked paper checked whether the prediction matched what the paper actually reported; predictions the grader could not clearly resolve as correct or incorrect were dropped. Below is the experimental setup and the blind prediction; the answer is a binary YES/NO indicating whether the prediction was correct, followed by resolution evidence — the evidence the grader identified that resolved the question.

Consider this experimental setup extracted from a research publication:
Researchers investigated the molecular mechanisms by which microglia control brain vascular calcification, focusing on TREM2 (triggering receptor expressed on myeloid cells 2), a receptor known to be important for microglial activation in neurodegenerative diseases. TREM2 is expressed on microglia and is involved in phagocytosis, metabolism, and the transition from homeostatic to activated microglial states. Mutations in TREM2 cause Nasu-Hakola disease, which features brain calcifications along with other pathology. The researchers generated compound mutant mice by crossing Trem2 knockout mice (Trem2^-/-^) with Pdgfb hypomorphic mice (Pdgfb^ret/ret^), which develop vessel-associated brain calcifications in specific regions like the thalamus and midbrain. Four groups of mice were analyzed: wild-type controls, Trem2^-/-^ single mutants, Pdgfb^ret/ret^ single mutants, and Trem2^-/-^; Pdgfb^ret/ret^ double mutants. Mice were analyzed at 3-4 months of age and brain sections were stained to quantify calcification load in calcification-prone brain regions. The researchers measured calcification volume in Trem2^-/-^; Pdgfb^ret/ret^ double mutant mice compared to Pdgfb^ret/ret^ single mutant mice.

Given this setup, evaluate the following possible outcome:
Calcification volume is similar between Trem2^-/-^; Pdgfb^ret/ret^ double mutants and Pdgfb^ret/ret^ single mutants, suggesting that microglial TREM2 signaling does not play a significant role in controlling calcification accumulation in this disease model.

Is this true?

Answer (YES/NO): NO